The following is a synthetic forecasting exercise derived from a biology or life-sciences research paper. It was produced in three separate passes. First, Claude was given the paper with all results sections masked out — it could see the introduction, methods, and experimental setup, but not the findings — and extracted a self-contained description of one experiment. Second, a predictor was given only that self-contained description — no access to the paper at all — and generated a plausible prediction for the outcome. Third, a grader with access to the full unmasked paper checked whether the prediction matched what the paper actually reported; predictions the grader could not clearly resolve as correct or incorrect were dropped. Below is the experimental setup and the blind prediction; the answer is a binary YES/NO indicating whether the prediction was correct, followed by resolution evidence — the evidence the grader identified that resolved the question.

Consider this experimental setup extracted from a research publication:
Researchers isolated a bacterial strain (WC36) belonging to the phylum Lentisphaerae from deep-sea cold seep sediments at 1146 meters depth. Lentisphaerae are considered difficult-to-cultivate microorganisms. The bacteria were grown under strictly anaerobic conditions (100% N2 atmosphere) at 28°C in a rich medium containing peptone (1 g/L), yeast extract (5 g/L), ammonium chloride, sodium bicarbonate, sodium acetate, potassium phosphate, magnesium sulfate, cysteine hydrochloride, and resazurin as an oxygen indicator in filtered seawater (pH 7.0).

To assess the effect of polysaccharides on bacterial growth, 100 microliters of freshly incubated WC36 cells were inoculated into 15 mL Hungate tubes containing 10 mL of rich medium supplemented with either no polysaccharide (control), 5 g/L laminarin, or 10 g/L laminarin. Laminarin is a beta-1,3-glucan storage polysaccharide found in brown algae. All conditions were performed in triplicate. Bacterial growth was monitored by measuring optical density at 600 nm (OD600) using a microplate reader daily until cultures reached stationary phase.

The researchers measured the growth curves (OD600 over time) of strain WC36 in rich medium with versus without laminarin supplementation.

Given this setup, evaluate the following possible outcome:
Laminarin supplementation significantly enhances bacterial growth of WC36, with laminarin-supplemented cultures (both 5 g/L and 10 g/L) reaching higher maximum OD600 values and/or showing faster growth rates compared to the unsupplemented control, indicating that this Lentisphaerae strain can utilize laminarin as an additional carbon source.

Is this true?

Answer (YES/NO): YES